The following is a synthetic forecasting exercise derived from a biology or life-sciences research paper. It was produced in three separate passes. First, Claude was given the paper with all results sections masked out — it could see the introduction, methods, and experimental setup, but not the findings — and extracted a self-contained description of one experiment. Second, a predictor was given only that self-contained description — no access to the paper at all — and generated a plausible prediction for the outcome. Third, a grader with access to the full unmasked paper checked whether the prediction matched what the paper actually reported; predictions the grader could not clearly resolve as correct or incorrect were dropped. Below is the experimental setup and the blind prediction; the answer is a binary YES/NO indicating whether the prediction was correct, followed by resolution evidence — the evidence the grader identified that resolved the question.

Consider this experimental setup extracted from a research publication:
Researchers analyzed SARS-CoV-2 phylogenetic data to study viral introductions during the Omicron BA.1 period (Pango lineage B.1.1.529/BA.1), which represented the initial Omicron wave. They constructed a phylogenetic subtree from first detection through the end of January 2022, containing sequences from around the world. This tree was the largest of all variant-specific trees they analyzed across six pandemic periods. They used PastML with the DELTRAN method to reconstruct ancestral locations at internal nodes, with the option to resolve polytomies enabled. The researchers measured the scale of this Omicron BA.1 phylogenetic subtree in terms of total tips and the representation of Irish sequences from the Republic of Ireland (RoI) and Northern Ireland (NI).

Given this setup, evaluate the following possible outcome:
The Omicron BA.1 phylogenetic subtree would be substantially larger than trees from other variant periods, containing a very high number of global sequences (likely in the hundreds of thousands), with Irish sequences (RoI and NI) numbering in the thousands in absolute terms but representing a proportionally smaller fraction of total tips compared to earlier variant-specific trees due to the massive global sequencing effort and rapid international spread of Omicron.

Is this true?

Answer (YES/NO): YES